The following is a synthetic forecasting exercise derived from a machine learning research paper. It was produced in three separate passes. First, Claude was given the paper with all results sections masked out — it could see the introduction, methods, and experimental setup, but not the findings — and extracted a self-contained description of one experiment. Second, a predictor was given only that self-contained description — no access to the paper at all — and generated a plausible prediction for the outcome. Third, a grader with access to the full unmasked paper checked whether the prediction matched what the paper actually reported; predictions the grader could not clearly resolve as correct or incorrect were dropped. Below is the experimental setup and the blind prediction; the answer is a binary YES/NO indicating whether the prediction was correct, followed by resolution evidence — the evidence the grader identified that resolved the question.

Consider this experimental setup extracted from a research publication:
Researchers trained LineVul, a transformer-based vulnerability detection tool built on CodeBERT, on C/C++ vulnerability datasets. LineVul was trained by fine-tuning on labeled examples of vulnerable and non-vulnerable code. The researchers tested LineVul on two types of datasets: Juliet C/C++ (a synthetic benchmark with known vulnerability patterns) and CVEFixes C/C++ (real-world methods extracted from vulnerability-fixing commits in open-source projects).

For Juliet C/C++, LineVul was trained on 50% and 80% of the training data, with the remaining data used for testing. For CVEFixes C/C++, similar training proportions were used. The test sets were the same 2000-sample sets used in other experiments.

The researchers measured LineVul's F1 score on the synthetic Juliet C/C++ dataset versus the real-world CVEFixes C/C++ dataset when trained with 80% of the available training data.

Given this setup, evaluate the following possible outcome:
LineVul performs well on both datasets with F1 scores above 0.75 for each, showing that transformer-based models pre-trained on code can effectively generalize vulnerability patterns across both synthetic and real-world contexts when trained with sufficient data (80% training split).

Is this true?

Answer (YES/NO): NO